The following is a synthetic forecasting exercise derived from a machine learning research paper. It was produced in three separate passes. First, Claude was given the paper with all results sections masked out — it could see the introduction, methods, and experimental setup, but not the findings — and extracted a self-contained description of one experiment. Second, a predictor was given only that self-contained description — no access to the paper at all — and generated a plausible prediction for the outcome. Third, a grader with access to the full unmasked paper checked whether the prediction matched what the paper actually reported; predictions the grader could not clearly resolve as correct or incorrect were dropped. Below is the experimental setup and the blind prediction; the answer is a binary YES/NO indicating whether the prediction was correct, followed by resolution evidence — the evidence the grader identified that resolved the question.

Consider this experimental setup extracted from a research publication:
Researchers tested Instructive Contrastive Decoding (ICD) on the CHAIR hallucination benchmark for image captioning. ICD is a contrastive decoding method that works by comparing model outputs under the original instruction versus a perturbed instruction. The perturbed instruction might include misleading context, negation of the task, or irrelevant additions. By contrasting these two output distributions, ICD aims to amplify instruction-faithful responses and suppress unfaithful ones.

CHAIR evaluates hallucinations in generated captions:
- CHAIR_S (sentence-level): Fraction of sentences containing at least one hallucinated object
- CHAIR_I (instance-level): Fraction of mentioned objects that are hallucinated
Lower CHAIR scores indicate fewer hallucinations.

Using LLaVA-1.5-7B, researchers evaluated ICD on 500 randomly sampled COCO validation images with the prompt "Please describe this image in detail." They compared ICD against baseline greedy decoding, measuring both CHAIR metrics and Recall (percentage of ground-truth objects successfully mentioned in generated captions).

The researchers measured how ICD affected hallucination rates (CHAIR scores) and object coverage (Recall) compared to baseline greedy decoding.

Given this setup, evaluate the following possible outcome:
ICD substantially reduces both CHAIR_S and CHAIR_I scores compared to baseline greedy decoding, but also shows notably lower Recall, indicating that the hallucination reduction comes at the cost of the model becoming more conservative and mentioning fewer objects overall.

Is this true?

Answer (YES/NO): NO